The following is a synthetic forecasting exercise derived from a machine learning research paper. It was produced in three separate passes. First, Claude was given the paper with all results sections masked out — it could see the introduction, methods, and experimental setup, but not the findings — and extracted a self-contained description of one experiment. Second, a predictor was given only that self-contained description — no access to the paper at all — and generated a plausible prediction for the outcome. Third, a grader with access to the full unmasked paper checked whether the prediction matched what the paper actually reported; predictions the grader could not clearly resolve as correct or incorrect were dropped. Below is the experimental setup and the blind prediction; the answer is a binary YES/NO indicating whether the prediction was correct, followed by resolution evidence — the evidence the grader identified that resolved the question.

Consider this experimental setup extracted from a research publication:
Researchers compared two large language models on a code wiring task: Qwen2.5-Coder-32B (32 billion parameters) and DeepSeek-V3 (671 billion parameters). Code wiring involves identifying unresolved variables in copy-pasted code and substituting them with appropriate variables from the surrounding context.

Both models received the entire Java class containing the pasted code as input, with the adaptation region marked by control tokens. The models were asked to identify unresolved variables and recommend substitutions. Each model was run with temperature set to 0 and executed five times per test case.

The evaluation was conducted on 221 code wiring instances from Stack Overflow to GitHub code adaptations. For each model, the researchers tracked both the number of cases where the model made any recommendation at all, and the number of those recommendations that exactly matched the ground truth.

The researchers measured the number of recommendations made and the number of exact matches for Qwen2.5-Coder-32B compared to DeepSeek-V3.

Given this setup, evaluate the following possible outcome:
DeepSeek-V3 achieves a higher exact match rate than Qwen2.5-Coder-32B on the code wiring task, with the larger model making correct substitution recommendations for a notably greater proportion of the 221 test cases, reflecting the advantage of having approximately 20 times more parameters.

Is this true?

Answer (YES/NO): NO